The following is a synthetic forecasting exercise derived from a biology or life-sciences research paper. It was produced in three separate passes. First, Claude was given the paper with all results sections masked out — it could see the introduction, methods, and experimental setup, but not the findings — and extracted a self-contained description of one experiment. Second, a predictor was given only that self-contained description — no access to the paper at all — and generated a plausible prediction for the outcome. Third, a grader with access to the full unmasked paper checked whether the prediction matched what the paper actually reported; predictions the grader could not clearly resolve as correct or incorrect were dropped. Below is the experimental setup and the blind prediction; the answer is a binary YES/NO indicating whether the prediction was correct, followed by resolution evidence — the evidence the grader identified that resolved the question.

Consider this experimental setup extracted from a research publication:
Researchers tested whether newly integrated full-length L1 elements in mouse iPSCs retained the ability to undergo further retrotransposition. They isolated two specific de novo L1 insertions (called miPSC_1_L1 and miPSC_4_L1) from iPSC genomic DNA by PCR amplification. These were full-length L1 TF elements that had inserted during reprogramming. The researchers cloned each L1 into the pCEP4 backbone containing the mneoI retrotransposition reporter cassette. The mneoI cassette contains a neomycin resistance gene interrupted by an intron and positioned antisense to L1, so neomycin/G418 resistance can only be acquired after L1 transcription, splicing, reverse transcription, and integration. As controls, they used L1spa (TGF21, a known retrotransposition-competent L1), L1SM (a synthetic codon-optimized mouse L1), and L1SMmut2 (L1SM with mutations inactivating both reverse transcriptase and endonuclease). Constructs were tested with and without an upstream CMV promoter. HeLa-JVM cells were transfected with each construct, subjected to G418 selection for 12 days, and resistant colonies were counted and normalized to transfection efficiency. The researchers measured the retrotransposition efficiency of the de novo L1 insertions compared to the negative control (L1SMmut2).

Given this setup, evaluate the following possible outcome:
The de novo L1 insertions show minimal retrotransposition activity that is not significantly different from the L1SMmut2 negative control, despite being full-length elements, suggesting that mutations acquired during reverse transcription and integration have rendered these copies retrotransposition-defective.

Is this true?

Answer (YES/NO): NO